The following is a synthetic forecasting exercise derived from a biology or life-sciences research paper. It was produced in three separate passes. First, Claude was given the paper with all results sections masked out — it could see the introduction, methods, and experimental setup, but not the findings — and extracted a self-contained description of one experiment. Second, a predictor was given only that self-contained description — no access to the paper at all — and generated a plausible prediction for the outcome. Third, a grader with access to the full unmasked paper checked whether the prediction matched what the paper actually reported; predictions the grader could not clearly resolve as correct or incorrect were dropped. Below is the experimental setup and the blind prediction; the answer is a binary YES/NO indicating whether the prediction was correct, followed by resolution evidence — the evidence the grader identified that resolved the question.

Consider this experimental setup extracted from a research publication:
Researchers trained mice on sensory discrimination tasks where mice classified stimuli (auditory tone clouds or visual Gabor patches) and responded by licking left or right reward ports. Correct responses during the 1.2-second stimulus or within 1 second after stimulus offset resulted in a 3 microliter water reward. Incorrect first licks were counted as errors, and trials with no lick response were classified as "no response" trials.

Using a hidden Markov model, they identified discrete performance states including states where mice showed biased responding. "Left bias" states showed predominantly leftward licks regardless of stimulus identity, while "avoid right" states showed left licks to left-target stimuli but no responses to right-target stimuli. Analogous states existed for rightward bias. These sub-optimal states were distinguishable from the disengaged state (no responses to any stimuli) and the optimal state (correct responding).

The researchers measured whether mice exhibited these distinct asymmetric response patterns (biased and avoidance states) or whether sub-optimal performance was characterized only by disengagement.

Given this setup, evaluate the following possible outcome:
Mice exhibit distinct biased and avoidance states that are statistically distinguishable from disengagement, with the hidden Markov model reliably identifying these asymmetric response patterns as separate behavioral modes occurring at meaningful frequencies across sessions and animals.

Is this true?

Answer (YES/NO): YES